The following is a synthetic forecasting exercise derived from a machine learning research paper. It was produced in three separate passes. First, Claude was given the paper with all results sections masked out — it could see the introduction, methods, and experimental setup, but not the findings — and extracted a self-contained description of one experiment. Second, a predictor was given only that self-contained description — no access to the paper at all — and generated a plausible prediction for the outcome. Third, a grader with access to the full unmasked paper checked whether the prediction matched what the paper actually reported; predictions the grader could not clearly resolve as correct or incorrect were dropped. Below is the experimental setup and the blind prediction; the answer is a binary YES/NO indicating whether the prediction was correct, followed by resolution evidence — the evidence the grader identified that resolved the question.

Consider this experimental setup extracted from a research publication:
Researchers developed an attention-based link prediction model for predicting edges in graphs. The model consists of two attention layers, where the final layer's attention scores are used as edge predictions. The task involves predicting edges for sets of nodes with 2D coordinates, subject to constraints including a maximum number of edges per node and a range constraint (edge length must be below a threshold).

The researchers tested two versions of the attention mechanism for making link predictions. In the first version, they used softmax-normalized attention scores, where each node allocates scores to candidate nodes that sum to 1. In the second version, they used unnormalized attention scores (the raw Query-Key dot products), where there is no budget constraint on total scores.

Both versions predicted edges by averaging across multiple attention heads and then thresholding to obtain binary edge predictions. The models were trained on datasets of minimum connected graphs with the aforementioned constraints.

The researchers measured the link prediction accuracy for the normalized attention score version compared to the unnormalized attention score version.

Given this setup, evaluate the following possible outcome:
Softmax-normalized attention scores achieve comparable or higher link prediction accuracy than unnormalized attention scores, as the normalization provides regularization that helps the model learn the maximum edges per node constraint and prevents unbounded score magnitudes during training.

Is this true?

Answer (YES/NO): YES